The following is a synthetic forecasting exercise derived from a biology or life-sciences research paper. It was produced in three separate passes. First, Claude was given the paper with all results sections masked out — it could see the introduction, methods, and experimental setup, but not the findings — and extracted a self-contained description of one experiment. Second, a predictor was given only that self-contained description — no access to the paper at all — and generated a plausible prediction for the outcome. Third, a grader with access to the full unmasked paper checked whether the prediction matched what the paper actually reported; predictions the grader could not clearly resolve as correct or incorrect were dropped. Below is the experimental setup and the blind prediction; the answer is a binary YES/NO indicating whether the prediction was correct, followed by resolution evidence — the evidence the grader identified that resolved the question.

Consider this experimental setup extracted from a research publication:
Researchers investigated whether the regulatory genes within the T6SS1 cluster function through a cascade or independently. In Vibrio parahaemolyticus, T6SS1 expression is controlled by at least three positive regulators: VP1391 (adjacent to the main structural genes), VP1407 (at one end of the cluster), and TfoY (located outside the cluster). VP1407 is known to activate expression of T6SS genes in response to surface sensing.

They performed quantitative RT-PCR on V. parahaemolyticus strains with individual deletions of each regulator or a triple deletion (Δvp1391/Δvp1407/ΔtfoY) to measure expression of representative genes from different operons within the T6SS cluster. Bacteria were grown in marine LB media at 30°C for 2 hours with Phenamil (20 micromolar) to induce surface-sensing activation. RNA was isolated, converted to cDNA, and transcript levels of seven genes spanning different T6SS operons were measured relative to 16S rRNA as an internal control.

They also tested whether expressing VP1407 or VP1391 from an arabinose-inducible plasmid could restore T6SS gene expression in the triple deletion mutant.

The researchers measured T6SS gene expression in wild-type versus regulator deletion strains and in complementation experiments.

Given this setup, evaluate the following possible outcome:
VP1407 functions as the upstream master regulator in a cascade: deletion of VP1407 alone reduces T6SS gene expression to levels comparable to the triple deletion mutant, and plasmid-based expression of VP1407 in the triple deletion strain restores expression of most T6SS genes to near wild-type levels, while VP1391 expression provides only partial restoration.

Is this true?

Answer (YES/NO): NO